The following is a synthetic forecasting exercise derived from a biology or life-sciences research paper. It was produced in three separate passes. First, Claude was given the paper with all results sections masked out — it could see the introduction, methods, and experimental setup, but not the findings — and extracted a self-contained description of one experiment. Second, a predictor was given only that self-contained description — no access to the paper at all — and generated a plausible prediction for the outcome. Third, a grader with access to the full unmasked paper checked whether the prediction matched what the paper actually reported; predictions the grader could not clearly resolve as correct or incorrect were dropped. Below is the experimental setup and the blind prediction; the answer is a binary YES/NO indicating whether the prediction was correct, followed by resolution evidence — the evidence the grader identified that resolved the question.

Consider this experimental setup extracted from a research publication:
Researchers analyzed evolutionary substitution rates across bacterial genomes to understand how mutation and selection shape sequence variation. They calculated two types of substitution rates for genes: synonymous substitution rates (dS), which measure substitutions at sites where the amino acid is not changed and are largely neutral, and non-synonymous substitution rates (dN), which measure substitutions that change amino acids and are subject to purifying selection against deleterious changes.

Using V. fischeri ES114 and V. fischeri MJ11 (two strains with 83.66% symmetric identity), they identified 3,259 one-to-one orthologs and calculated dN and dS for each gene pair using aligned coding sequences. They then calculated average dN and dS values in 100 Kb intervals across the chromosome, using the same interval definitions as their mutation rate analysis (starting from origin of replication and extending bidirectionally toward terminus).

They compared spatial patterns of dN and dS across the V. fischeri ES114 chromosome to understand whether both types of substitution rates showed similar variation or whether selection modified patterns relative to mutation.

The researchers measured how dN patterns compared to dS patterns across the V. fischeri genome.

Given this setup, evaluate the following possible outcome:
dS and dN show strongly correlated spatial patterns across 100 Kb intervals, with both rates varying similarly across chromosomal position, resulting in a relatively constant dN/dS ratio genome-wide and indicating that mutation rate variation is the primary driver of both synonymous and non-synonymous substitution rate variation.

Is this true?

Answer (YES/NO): NO